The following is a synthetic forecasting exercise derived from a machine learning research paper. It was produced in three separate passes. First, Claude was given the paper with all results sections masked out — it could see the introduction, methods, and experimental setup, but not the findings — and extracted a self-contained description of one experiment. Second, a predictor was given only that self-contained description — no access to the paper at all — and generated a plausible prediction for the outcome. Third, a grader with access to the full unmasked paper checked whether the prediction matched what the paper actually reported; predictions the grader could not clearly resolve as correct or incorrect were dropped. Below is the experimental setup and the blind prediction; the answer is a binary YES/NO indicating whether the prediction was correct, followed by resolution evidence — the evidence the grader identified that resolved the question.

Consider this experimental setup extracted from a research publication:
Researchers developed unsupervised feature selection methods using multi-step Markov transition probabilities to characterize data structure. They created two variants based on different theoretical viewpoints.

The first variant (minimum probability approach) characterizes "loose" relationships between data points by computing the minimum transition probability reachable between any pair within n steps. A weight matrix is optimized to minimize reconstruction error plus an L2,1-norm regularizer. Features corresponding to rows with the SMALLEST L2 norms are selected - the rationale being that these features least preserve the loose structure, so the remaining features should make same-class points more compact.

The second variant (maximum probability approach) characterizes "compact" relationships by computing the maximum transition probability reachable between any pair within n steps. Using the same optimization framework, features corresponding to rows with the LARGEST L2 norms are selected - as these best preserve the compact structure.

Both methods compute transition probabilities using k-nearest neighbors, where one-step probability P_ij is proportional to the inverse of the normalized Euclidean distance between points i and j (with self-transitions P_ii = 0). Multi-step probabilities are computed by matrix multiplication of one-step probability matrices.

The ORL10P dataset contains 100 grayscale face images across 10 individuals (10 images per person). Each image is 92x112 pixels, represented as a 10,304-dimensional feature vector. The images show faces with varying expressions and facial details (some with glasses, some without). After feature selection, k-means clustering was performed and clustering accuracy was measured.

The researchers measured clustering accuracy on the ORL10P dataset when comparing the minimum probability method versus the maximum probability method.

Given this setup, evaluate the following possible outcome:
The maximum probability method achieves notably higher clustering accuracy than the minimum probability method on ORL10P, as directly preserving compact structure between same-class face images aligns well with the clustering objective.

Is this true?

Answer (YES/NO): YES